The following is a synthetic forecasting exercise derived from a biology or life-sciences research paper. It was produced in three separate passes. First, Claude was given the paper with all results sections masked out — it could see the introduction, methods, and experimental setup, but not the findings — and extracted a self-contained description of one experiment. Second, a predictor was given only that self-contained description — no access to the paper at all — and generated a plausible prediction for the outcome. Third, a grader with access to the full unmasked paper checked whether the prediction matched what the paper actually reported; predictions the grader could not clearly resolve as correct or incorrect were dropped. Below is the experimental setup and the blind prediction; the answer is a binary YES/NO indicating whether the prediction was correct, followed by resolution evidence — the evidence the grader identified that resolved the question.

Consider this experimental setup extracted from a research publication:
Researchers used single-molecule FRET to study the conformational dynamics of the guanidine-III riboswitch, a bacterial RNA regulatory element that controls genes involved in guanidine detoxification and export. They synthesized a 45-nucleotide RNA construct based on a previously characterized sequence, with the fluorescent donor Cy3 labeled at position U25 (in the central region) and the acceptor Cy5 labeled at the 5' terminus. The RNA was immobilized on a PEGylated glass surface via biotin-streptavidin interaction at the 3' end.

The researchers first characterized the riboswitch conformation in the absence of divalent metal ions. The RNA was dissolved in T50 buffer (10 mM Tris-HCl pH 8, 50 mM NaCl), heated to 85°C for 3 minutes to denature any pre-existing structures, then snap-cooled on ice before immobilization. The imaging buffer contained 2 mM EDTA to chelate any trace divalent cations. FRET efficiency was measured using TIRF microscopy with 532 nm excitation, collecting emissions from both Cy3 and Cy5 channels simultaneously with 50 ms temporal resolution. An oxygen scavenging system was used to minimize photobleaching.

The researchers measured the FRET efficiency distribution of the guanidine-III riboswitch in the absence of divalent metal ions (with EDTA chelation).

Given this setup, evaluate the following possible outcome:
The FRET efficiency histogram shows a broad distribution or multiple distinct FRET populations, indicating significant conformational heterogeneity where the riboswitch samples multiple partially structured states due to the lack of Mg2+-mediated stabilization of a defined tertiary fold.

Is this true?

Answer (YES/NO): YES